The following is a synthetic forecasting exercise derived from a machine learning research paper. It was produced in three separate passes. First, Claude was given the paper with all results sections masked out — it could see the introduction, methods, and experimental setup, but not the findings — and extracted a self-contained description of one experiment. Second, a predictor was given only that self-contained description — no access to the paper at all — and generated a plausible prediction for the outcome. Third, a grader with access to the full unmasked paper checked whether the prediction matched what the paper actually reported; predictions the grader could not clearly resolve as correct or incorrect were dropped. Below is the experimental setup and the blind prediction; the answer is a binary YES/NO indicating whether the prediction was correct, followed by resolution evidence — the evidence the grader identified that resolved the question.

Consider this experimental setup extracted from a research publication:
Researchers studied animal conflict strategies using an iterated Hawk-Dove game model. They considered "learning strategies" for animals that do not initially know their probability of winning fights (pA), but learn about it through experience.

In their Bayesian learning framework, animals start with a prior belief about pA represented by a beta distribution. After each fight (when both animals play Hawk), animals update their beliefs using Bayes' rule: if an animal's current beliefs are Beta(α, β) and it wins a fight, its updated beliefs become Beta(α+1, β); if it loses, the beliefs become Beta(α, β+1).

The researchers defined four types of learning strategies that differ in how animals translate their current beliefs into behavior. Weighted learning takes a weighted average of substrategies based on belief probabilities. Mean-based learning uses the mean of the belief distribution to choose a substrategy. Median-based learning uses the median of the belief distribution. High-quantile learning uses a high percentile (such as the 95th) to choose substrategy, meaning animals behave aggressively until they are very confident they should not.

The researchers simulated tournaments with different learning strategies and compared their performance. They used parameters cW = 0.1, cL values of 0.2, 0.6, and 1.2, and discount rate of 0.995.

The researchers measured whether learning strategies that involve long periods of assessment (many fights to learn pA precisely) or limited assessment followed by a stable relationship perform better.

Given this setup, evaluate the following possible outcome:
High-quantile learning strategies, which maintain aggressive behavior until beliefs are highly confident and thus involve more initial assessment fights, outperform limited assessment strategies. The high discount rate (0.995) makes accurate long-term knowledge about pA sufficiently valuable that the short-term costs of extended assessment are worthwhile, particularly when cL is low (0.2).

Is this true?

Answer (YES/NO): NO